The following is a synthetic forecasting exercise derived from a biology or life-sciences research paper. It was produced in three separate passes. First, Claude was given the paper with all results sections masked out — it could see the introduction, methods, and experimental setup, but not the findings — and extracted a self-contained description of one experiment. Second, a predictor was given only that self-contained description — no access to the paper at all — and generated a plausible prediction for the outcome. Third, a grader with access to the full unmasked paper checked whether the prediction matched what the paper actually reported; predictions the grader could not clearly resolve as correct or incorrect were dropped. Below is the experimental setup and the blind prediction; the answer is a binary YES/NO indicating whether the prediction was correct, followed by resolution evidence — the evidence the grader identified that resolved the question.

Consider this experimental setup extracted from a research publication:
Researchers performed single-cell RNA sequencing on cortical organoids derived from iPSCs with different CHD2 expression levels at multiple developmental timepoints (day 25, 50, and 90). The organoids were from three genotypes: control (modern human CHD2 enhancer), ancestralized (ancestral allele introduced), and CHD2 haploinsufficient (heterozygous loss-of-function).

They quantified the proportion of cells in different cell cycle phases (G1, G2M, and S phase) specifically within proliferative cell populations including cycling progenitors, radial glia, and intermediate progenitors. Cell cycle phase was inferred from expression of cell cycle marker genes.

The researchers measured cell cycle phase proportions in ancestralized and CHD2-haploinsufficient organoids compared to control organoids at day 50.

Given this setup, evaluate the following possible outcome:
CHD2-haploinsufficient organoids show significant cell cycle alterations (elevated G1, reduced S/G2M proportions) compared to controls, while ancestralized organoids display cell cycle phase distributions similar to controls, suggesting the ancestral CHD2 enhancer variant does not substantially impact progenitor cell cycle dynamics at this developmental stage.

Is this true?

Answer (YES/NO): NO